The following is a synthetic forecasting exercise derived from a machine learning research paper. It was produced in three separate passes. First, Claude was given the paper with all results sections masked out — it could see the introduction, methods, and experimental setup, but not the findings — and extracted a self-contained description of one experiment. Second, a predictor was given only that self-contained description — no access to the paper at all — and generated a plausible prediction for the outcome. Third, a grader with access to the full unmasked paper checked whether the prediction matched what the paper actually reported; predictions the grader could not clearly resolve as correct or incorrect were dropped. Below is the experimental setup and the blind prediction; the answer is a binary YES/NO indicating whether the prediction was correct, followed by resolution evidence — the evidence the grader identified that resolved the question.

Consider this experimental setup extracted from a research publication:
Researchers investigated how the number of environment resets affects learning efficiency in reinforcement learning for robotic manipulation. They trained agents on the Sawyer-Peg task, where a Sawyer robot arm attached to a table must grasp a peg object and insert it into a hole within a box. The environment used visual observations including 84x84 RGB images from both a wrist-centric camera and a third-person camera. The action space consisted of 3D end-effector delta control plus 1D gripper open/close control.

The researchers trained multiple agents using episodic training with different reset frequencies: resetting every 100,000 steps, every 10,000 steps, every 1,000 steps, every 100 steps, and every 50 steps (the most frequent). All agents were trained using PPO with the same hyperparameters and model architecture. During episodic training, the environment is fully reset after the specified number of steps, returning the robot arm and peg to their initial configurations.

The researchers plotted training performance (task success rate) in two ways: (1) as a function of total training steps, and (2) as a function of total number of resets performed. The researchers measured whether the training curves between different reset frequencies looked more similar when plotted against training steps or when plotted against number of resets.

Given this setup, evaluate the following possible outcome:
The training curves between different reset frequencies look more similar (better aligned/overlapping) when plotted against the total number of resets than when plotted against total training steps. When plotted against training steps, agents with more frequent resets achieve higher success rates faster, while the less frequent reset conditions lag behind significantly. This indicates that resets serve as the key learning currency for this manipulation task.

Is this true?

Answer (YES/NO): YES